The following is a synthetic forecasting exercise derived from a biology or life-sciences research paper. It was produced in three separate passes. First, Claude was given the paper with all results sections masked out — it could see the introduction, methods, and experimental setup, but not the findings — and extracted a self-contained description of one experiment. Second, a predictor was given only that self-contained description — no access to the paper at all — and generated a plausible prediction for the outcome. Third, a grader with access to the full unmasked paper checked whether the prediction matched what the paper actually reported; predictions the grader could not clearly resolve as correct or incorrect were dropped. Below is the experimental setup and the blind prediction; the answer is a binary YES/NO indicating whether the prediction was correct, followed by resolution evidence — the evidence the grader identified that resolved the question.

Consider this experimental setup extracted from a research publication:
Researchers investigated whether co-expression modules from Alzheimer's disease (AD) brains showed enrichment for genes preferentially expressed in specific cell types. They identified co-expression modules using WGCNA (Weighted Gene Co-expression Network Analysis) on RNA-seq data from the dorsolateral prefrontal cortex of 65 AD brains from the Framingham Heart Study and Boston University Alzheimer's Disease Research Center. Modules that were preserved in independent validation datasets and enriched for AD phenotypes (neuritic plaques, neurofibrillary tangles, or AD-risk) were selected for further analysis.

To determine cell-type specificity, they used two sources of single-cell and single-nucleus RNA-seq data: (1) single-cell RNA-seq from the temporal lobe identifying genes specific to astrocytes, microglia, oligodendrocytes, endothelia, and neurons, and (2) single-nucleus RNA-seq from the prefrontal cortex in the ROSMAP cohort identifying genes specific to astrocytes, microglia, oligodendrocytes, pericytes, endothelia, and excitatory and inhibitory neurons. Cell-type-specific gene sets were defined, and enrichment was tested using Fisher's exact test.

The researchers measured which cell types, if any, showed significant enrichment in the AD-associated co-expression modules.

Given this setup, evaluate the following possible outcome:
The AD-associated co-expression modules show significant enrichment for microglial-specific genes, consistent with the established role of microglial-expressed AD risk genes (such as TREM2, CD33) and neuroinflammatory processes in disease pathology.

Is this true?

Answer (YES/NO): NO